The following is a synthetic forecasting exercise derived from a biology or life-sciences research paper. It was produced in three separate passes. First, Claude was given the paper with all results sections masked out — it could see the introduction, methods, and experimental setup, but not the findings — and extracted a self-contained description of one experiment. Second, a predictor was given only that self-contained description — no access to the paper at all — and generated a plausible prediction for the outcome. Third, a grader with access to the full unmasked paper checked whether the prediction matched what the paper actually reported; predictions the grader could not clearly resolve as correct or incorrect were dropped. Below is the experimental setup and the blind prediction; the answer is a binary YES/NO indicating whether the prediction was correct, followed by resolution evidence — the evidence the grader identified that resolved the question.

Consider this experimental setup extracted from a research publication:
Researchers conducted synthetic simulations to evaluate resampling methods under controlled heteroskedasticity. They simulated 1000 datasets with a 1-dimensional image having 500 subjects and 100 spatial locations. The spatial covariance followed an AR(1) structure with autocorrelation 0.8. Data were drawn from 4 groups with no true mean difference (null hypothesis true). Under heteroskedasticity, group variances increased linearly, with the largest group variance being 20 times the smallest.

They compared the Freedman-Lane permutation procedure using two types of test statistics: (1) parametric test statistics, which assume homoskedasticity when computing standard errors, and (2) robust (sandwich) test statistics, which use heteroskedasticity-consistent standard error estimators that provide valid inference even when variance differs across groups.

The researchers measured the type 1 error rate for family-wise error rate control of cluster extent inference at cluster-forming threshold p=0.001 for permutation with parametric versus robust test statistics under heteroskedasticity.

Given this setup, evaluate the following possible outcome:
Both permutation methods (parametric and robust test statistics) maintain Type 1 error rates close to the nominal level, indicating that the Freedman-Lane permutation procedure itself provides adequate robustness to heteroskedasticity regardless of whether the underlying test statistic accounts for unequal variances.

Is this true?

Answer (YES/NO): NO